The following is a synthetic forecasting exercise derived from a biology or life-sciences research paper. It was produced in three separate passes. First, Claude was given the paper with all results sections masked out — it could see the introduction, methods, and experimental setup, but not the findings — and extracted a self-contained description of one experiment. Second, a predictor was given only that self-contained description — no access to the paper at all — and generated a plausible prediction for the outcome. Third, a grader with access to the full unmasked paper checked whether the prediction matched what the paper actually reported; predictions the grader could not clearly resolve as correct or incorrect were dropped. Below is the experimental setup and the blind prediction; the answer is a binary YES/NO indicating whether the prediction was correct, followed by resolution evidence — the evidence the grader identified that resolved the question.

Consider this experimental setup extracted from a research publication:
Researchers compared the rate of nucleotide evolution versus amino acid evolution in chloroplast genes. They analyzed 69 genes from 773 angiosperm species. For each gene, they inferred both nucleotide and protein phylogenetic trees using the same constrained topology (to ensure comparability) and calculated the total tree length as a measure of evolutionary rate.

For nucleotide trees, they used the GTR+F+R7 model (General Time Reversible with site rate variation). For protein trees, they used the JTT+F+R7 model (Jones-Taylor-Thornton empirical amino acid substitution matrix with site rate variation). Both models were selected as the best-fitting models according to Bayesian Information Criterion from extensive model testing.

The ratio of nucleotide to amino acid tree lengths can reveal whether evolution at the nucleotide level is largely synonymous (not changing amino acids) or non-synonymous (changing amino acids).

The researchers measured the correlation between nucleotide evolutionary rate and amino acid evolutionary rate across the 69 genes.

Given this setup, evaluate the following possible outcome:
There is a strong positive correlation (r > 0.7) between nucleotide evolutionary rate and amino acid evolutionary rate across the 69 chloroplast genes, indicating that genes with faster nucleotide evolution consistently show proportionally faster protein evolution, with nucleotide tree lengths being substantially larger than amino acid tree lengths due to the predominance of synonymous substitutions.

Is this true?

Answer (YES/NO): NO